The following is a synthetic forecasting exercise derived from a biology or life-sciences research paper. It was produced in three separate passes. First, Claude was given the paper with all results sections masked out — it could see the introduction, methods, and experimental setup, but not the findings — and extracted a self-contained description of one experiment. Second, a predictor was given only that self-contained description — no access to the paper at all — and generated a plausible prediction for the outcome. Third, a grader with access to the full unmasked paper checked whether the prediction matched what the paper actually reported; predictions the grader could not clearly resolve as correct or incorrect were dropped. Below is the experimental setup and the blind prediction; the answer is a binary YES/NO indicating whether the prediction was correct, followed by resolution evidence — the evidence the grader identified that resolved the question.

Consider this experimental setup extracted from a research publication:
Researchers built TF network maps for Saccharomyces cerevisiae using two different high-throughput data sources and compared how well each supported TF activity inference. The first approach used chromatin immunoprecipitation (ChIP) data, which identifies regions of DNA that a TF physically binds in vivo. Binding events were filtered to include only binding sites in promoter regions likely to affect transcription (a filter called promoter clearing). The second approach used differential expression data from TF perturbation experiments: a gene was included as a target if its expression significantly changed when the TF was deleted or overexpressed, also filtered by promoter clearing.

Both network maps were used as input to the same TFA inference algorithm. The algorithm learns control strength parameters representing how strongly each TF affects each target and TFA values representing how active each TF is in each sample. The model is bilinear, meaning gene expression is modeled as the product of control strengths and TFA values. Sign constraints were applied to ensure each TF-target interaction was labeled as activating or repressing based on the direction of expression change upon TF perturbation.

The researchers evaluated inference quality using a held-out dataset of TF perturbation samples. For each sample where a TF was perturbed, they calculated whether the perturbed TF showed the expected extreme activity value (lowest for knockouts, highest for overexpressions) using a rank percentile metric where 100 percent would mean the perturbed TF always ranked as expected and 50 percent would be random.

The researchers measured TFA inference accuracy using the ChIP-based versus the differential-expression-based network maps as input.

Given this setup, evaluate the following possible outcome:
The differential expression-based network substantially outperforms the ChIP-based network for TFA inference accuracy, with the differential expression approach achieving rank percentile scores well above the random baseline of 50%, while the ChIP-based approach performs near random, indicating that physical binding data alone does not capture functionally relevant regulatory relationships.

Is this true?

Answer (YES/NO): NO